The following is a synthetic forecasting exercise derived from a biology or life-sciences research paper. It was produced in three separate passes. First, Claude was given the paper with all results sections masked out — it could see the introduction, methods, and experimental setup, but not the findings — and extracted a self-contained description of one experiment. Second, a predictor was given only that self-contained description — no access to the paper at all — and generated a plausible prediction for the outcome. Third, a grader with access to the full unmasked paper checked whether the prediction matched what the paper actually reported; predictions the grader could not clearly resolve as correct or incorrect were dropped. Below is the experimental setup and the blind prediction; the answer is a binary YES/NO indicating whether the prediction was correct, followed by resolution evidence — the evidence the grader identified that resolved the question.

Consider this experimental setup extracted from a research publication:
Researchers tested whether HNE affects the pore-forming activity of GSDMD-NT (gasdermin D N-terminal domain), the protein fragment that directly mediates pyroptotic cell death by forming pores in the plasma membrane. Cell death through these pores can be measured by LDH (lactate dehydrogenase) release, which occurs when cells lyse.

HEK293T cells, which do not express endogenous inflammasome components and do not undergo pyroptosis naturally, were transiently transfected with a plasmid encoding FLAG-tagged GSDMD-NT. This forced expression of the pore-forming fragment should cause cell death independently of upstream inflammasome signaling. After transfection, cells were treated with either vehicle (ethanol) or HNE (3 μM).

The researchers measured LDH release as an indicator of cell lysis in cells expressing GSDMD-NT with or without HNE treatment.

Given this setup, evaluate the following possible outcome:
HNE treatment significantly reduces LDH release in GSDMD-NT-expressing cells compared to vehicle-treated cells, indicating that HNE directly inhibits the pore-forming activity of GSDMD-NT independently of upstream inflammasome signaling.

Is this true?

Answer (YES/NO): NO